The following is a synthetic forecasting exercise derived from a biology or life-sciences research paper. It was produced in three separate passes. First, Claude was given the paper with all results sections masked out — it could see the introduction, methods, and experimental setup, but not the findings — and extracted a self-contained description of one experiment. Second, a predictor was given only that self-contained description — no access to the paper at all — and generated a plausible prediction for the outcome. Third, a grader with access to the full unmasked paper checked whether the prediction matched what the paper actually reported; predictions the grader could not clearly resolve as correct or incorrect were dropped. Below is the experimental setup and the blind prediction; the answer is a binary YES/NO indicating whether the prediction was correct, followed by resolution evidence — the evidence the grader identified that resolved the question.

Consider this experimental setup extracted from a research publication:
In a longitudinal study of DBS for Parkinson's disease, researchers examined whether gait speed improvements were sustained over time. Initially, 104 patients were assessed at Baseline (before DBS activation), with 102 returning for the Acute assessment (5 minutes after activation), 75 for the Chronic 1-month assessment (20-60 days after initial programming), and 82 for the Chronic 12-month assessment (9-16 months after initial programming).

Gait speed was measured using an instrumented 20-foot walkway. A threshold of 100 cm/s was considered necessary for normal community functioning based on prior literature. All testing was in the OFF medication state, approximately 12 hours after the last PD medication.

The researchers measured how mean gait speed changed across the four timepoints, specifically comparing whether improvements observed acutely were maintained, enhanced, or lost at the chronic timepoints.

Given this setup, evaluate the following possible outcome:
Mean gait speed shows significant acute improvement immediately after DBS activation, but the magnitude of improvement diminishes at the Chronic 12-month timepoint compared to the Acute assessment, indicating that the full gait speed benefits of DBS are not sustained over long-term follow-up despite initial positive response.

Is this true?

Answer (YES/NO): YES